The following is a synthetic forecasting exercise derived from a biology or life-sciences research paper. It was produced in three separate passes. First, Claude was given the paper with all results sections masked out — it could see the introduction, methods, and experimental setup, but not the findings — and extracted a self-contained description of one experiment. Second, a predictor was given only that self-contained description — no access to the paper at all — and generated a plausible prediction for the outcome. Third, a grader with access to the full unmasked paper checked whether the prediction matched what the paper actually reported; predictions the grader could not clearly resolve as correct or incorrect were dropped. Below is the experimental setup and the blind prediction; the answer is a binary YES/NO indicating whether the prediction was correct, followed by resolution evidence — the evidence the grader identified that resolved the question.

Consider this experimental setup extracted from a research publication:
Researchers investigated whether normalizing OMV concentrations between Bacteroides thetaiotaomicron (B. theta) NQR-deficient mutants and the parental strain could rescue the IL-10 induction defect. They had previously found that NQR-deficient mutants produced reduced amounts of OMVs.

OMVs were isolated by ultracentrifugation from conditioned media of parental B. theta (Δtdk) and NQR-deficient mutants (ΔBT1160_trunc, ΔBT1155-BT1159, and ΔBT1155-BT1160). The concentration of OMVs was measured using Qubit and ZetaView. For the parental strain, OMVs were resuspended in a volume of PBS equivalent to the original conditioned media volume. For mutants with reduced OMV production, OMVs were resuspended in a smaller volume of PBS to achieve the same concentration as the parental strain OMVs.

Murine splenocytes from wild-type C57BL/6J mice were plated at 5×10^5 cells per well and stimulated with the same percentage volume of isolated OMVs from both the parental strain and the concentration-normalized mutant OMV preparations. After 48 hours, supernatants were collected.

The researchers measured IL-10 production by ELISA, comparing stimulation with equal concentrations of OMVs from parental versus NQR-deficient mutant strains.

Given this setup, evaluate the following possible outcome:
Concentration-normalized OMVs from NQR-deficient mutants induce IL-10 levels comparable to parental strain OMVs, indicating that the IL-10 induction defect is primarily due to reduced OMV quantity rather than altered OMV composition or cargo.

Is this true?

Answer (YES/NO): YES